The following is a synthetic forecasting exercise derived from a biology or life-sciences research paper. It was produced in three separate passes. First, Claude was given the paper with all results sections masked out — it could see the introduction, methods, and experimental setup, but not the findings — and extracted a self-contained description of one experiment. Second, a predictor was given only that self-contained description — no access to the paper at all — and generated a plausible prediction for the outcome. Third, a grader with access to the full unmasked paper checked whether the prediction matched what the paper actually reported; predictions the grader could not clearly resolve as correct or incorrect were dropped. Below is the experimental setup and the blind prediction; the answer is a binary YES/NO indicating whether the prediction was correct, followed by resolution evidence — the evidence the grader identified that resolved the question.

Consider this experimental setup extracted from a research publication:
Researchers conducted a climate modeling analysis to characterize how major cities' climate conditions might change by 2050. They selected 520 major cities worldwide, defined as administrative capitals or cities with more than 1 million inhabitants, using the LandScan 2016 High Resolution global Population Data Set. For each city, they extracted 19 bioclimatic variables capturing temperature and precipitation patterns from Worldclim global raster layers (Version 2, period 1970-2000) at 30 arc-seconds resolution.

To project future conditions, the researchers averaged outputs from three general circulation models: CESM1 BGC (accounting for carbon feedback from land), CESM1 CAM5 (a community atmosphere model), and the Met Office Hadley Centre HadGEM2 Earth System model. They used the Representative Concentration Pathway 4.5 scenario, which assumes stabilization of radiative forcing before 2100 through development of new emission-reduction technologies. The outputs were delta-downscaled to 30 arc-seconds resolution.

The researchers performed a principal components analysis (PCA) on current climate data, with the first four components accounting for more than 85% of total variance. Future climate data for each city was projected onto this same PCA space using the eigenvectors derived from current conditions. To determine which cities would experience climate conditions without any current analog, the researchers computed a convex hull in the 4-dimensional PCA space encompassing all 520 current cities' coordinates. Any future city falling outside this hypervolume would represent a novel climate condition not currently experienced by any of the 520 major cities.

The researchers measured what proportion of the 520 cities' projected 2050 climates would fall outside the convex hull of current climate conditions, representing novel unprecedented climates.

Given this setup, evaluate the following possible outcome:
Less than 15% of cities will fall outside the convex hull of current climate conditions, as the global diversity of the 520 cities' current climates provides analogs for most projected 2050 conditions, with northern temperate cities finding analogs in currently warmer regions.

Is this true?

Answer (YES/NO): NO